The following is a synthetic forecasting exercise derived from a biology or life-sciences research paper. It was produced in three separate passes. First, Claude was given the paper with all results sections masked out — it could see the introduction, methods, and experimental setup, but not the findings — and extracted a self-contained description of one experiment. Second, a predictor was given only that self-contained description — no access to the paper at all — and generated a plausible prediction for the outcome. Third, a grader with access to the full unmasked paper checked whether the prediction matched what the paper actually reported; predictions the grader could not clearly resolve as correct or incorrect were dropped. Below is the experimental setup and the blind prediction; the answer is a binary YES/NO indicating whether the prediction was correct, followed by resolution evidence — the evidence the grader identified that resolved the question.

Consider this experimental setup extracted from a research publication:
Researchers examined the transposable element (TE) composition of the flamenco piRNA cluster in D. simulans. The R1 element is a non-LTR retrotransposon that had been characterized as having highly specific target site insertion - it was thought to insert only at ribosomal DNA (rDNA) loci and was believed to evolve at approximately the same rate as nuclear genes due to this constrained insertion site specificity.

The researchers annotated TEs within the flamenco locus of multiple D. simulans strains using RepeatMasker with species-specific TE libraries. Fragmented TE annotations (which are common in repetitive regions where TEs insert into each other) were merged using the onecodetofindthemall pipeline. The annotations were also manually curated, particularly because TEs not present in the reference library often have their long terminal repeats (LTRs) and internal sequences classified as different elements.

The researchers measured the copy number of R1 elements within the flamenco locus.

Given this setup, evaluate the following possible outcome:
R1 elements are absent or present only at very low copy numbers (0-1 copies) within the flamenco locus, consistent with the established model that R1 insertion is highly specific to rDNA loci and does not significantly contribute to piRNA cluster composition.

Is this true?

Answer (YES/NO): NO